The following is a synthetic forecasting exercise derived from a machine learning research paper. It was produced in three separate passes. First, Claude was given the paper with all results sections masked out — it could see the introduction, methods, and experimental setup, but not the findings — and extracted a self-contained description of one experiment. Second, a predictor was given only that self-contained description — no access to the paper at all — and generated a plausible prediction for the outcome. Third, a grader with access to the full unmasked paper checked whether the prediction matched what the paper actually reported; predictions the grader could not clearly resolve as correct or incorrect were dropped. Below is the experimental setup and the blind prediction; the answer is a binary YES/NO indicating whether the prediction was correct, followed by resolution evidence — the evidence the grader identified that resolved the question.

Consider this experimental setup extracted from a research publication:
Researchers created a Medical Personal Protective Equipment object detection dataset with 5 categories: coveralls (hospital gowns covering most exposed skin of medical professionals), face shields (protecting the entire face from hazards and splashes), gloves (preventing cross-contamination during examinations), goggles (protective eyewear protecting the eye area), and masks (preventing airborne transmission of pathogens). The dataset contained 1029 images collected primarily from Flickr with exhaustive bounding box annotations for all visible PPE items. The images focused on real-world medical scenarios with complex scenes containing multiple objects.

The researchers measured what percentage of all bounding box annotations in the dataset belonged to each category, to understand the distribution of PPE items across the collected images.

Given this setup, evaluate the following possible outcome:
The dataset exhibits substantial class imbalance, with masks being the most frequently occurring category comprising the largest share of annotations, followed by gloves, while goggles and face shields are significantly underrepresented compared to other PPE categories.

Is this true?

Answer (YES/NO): NO